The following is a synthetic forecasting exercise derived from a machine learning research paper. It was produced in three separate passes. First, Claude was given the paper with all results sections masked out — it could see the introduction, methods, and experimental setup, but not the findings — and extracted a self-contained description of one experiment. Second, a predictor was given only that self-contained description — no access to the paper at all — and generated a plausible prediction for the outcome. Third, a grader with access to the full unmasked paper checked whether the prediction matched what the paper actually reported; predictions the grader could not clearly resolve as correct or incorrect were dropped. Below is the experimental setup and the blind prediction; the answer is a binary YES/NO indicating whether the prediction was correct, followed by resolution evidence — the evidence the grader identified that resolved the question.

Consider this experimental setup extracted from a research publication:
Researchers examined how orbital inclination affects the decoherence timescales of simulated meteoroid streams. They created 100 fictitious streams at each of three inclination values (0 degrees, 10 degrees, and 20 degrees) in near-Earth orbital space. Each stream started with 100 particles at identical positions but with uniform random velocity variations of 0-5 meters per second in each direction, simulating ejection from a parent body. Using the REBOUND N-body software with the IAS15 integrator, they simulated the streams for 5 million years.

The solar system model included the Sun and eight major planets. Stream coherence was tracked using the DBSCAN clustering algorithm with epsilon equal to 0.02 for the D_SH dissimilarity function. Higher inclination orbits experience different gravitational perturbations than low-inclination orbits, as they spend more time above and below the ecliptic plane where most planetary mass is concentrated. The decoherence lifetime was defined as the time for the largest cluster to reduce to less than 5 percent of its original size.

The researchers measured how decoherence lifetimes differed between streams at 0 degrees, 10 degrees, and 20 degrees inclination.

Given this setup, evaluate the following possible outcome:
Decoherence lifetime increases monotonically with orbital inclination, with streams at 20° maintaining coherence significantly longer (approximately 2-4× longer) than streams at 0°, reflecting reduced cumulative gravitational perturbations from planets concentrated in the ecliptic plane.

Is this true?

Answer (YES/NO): NO